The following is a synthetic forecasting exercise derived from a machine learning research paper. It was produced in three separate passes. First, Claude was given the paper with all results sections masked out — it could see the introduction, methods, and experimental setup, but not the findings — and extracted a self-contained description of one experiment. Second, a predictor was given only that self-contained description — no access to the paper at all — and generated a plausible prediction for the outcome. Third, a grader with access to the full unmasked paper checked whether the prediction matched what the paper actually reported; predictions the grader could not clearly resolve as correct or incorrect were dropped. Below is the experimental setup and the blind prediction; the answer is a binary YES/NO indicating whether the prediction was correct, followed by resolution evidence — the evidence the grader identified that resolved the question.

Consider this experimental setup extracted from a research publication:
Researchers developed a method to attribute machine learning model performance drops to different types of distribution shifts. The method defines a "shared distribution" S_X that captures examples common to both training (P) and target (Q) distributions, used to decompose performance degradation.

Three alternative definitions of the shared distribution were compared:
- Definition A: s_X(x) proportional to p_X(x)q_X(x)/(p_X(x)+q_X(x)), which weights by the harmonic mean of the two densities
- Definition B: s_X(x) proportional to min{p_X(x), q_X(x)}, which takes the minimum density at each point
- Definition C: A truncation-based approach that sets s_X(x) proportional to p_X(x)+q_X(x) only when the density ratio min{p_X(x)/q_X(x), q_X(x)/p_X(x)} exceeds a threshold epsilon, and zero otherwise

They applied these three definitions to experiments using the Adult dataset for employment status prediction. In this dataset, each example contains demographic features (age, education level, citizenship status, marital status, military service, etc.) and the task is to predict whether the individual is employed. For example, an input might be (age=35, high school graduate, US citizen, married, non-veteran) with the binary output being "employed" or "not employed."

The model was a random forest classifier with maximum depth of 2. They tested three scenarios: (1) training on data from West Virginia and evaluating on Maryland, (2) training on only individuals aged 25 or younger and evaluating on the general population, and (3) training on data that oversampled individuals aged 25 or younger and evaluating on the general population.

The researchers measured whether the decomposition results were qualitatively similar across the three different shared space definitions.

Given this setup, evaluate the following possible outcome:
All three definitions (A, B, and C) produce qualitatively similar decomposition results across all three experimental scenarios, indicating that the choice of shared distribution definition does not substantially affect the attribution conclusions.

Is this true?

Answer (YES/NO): NO